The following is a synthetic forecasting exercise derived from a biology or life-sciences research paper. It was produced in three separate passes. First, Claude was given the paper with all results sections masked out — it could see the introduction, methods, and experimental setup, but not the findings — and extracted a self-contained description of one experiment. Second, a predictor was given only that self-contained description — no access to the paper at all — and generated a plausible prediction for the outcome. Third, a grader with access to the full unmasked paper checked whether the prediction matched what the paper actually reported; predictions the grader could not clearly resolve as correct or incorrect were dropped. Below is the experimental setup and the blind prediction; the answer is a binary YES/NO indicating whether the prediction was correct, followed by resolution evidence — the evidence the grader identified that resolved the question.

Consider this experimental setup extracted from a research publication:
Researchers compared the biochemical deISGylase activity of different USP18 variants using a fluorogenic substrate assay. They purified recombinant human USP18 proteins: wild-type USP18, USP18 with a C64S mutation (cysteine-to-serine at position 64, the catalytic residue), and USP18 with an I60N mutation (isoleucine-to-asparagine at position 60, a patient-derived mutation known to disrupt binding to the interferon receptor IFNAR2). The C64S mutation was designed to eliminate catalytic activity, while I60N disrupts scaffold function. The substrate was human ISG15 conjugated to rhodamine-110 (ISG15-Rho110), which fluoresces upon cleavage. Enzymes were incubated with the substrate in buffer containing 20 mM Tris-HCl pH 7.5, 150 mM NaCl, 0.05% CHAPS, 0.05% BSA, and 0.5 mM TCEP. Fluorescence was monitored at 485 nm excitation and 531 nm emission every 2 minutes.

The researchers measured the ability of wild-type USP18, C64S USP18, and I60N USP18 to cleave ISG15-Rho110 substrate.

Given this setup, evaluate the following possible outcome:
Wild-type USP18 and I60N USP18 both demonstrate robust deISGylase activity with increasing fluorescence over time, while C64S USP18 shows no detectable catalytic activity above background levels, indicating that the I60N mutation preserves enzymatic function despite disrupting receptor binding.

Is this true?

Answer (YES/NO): NO